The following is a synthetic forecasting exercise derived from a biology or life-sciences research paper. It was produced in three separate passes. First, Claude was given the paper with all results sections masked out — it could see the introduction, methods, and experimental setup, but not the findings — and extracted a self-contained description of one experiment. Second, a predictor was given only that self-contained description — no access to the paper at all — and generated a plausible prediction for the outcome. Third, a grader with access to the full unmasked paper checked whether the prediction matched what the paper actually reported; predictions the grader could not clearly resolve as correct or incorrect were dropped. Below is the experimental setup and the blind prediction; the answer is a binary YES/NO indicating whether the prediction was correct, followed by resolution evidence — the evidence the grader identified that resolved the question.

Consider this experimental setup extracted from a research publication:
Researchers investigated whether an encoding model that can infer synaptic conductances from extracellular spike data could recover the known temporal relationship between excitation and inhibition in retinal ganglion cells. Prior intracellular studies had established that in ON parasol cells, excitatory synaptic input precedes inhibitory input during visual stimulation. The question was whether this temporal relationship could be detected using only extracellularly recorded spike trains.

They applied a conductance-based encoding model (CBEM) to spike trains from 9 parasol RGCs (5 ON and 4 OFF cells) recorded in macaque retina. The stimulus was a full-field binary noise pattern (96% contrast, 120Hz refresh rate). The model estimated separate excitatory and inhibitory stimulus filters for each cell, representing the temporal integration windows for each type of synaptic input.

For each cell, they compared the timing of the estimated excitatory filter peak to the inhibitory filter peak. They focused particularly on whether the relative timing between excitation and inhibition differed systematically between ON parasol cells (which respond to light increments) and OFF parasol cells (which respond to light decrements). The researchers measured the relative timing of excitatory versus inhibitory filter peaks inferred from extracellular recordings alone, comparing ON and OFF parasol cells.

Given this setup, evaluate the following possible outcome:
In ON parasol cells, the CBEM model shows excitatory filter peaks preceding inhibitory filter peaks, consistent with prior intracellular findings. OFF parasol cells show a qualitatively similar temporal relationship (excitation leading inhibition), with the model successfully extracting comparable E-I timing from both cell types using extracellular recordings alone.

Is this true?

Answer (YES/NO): YES